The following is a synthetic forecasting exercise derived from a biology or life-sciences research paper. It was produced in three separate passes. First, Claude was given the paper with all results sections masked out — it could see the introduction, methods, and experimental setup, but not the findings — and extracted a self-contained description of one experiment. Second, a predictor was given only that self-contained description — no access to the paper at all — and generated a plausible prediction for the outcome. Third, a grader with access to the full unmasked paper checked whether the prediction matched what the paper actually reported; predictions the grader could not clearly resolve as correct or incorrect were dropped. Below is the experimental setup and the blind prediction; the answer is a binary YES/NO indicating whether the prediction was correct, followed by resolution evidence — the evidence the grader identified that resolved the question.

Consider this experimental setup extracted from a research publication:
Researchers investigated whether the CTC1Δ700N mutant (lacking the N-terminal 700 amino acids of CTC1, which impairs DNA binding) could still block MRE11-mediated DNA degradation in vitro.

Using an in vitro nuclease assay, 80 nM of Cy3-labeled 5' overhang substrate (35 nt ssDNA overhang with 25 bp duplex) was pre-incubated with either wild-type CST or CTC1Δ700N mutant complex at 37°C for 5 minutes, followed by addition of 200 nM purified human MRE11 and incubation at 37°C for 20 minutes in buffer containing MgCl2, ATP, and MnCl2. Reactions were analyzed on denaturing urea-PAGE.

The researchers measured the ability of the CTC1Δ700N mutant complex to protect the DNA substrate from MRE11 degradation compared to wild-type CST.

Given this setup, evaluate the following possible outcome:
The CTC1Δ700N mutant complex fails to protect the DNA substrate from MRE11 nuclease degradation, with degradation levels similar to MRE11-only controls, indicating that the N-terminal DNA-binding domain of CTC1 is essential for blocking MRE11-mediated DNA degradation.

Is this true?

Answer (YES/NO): YES